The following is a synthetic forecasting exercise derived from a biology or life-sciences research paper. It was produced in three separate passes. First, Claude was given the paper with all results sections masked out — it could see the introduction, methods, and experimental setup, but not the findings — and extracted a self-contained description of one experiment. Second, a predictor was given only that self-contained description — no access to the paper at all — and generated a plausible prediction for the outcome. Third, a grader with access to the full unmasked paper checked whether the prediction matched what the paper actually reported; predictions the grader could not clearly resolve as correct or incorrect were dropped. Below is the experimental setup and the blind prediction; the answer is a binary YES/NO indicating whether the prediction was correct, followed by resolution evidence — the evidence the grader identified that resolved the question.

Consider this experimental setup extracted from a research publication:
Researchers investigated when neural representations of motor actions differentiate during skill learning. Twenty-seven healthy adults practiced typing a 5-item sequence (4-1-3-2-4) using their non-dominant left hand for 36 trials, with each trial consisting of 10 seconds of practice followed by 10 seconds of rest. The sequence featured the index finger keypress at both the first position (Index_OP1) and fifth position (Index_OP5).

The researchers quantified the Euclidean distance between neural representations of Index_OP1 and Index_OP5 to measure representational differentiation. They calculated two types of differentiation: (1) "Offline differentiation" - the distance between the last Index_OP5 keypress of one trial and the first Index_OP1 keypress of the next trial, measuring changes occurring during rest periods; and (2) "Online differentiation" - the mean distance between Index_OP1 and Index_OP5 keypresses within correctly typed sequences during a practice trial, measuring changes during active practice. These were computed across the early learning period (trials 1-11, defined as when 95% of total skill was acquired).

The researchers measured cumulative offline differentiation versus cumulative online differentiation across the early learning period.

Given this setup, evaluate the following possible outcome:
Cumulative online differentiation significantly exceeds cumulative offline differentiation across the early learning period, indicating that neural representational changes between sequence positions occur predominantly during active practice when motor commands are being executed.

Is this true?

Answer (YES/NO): NO